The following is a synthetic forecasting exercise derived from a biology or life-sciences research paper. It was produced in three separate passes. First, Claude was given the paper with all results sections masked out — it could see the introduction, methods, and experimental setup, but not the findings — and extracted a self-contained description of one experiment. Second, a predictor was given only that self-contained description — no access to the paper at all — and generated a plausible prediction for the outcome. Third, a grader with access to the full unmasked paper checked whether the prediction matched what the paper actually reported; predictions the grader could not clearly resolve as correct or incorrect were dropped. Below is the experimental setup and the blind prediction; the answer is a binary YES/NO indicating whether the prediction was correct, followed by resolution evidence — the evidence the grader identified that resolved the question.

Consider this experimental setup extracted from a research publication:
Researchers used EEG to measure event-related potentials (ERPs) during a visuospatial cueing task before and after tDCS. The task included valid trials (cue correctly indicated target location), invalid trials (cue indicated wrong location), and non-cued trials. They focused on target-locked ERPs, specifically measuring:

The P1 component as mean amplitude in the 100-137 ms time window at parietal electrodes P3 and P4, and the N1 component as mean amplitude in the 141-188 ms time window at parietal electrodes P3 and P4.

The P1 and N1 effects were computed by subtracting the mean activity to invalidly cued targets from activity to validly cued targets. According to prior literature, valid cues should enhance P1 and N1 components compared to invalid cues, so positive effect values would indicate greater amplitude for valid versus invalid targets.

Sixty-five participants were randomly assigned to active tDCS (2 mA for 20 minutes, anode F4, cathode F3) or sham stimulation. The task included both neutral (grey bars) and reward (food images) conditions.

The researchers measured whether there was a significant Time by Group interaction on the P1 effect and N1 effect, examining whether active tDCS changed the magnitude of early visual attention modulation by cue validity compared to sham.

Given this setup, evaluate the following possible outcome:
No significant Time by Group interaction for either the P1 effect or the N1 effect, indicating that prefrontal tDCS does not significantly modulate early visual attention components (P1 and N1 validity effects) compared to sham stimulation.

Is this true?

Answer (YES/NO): NO